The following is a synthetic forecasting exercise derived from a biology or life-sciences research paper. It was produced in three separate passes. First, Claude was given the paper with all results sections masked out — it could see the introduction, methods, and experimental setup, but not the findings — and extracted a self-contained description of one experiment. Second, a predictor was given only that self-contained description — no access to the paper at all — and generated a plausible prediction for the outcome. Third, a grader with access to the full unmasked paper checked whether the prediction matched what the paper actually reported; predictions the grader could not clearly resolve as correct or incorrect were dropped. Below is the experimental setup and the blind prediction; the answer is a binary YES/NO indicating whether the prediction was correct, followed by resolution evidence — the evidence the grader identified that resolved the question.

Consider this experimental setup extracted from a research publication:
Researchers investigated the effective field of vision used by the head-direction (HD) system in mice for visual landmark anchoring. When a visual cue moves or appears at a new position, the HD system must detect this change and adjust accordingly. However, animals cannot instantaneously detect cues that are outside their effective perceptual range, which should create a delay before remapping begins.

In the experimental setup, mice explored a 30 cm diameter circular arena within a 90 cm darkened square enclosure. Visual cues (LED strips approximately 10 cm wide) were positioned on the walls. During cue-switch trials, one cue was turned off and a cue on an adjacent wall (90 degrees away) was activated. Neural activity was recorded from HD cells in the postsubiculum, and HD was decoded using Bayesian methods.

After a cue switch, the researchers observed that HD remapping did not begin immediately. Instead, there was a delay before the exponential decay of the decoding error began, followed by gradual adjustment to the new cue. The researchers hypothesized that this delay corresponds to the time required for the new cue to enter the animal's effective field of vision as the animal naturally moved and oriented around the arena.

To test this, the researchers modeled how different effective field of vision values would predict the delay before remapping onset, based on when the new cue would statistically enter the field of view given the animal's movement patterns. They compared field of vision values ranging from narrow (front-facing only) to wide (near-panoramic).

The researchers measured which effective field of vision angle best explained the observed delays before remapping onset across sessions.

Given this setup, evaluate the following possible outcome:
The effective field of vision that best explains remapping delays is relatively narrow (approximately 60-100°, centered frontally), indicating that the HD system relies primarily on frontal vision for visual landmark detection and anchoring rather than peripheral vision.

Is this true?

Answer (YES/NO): NO